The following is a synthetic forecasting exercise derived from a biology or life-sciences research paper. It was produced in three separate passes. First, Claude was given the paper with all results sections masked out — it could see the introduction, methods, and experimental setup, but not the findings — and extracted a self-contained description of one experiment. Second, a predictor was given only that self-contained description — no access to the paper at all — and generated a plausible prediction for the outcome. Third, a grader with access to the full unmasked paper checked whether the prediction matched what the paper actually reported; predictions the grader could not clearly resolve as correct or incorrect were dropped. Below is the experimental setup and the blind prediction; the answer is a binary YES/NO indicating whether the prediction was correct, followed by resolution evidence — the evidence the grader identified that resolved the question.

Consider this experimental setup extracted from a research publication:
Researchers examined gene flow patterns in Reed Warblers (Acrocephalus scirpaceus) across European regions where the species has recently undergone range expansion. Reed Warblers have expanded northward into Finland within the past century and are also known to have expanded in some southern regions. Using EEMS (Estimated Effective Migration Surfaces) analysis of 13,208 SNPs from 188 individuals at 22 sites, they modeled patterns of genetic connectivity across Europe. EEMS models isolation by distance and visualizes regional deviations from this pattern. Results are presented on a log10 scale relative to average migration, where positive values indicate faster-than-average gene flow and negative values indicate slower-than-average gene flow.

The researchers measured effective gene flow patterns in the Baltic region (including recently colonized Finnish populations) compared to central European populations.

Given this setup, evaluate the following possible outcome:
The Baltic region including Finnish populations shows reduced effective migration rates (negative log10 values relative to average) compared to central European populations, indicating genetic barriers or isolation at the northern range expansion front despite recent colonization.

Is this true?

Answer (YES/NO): YES